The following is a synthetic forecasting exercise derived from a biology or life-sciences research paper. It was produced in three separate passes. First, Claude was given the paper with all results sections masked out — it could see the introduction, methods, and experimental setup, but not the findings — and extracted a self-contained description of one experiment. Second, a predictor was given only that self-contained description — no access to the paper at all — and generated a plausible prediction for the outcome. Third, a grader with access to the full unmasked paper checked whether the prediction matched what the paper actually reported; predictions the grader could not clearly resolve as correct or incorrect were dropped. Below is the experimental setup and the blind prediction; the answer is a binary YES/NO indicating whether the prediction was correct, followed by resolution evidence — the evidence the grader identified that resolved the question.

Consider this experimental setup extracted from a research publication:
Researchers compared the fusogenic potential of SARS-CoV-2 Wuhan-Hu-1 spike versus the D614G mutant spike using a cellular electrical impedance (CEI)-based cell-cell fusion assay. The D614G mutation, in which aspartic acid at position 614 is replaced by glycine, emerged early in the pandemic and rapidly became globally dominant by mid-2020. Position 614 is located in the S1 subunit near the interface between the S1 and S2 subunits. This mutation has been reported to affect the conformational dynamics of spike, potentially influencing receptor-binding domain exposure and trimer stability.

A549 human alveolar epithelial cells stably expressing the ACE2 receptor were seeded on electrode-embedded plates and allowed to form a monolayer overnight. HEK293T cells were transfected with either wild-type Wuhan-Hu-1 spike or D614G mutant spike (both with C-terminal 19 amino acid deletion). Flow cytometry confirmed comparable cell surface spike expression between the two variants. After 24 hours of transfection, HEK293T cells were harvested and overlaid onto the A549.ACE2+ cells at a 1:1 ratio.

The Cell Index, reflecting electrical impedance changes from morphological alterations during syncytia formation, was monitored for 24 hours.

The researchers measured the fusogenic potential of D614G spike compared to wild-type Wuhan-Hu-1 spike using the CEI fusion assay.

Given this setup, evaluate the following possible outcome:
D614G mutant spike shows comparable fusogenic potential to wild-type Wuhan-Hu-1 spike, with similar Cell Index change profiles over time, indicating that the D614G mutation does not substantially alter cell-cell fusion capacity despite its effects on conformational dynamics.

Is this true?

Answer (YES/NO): YES